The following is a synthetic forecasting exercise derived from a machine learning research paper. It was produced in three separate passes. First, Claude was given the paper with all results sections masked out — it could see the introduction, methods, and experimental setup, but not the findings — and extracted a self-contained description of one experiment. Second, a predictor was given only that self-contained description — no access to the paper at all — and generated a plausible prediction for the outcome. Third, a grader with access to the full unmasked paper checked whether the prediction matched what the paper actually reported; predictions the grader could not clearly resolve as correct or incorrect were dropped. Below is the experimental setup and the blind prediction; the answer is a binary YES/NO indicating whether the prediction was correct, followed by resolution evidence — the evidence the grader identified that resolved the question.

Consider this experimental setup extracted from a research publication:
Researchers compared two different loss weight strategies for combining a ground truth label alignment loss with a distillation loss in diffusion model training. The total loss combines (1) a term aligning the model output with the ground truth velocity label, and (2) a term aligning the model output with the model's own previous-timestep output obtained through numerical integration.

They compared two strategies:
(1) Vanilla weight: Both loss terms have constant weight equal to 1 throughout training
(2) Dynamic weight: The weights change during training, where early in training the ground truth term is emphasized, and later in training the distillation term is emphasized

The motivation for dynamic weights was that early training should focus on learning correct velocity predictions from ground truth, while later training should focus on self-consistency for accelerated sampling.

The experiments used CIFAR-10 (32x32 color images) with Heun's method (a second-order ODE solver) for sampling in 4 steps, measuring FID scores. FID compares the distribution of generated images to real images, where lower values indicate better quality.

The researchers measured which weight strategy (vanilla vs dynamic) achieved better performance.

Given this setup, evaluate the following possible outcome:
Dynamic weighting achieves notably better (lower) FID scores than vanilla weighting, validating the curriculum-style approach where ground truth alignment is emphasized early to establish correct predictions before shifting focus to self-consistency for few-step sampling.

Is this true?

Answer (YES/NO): NO